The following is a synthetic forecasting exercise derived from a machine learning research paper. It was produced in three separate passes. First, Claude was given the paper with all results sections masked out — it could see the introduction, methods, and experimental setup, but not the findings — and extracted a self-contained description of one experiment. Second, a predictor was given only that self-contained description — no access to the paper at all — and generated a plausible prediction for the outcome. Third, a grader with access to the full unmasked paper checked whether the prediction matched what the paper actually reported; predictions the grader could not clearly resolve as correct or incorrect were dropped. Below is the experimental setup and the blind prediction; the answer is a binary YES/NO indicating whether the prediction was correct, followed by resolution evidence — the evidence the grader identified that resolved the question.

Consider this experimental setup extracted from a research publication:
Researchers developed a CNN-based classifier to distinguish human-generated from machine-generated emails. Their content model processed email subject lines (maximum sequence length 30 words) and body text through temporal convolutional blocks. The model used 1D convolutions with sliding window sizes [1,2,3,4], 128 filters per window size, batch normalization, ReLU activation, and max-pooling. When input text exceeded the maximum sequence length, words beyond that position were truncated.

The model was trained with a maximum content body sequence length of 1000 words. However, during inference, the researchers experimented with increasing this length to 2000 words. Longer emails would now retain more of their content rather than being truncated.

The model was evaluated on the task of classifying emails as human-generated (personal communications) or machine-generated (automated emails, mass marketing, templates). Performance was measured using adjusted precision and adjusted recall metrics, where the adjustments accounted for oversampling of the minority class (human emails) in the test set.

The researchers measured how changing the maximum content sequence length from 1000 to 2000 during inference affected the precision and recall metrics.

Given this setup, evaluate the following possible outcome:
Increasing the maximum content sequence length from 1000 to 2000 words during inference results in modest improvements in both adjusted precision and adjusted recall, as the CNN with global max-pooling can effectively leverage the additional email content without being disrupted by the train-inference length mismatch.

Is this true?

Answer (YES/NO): NO